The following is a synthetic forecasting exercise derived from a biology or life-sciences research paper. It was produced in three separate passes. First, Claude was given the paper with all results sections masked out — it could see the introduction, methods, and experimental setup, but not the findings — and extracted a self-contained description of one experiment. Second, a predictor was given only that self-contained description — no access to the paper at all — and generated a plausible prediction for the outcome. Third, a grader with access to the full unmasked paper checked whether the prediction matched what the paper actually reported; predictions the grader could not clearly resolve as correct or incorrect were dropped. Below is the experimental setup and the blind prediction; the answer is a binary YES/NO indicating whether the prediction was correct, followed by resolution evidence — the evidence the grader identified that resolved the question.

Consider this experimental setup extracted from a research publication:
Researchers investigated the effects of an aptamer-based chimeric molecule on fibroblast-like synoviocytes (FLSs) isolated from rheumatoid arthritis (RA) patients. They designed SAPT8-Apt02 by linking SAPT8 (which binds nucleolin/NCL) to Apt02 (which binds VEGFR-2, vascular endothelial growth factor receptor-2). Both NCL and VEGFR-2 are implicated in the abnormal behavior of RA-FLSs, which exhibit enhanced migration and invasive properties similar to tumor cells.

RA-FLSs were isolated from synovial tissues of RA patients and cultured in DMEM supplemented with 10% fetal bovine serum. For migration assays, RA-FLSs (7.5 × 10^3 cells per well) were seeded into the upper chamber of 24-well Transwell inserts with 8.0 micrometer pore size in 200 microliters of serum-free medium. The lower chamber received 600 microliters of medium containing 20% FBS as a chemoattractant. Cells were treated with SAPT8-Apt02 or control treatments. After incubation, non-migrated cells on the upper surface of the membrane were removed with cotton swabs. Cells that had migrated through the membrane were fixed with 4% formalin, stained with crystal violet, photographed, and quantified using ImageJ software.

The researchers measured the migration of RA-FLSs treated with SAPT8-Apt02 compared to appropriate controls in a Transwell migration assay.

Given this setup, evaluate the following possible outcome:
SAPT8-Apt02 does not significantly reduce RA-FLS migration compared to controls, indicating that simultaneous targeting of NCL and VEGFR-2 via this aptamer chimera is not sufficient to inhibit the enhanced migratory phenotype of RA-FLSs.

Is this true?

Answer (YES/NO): NO